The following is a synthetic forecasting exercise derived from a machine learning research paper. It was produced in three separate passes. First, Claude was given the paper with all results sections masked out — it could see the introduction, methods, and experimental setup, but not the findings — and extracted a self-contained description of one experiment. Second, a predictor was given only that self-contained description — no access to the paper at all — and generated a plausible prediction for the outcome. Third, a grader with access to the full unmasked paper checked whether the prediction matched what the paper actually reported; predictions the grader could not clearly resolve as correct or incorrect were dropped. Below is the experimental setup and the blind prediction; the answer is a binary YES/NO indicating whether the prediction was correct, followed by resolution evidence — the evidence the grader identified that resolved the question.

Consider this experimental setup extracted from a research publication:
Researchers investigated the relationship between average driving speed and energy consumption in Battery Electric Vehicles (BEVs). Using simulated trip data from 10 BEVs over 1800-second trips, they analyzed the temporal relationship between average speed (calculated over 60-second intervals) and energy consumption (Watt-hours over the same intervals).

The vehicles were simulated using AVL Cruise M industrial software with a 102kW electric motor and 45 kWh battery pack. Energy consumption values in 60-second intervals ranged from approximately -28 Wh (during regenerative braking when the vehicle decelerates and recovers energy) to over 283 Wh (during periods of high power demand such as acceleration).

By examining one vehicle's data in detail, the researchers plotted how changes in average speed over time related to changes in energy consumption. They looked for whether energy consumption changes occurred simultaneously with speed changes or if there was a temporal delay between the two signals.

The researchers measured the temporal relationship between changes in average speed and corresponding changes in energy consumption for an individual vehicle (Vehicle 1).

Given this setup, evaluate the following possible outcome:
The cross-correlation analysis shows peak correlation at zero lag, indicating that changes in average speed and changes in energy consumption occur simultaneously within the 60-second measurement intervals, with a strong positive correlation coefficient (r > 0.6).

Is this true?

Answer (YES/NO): NO